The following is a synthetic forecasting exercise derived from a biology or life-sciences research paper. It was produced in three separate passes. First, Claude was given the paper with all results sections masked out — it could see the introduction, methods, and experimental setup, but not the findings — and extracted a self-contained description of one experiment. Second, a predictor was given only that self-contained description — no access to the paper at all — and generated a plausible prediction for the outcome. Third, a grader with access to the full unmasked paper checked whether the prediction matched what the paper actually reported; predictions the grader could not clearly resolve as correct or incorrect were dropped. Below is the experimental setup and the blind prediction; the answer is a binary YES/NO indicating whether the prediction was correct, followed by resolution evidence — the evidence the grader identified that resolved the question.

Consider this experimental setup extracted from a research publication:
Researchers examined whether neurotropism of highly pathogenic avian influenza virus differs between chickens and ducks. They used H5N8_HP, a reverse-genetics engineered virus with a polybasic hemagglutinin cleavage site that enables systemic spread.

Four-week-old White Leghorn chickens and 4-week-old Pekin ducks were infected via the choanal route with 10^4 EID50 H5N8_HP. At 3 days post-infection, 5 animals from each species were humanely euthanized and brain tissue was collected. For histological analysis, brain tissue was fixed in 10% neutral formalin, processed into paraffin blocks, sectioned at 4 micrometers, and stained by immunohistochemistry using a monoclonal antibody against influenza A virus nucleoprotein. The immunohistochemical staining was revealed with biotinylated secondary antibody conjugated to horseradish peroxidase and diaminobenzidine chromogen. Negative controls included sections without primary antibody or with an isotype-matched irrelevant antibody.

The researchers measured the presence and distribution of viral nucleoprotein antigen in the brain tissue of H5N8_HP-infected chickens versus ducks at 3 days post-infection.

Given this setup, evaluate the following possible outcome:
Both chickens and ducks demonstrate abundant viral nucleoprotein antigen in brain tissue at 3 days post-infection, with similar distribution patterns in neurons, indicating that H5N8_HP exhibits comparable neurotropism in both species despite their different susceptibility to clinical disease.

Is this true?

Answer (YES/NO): NO